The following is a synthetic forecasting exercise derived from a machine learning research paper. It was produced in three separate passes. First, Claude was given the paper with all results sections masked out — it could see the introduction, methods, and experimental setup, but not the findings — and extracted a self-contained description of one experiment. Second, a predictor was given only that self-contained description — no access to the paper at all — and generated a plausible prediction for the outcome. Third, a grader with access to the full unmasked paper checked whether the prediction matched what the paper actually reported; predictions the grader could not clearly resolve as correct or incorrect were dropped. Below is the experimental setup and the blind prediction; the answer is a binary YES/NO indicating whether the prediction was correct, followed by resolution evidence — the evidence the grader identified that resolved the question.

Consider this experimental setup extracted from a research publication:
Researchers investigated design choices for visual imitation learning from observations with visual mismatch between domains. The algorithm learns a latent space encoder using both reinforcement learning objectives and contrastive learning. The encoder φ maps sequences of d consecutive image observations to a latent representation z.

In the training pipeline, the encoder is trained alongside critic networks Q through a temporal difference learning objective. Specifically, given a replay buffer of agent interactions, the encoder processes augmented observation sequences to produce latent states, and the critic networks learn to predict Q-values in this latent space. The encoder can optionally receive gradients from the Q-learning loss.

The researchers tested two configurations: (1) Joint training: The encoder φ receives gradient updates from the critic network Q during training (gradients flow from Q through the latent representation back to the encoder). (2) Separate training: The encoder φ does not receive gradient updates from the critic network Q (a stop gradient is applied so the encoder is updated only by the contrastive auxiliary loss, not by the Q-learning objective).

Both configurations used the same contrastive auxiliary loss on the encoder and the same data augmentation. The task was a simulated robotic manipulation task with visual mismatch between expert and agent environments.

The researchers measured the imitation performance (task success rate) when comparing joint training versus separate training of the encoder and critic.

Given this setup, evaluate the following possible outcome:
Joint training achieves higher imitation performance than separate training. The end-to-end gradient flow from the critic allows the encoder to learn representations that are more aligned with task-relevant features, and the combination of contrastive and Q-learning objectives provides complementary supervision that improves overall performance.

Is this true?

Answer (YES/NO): YES